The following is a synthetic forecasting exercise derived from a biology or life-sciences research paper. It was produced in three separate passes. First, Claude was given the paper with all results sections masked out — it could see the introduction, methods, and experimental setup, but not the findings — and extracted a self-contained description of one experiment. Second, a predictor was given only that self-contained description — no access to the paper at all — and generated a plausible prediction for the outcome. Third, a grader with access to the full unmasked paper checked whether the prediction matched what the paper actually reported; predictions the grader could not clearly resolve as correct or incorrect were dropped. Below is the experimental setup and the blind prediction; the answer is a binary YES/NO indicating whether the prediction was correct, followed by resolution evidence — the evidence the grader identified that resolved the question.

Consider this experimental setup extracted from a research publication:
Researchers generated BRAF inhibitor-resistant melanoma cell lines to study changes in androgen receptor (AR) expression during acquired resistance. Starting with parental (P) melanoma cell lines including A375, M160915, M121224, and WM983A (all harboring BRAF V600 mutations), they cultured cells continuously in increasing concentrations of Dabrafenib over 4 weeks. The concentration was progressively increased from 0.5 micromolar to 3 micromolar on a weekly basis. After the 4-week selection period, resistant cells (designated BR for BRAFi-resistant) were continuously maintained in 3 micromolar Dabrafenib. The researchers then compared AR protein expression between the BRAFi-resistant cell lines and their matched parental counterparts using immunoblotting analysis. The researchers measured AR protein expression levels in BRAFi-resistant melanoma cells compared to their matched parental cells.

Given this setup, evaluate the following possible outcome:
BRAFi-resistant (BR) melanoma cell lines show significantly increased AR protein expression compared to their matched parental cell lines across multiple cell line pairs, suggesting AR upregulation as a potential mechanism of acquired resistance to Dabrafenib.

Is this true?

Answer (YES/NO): YES